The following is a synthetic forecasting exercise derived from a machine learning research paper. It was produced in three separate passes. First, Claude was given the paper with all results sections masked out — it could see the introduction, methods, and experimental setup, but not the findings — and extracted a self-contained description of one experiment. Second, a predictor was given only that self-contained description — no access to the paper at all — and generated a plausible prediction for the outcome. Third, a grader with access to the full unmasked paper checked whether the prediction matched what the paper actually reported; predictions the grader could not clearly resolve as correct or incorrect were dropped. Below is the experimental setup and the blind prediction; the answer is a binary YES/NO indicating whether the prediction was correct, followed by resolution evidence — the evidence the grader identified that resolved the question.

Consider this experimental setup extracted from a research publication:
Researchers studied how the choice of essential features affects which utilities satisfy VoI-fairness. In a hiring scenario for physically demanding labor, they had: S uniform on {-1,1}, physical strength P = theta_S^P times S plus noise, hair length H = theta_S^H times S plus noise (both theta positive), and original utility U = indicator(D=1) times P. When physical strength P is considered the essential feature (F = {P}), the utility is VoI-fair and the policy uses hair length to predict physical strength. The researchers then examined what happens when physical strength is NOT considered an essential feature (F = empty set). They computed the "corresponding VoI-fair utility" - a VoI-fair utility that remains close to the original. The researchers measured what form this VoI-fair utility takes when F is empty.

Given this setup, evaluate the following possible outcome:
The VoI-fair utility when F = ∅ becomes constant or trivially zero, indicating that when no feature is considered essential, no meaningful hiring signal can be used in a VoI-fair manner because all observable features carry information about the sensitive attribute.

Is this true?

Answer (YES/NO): NO